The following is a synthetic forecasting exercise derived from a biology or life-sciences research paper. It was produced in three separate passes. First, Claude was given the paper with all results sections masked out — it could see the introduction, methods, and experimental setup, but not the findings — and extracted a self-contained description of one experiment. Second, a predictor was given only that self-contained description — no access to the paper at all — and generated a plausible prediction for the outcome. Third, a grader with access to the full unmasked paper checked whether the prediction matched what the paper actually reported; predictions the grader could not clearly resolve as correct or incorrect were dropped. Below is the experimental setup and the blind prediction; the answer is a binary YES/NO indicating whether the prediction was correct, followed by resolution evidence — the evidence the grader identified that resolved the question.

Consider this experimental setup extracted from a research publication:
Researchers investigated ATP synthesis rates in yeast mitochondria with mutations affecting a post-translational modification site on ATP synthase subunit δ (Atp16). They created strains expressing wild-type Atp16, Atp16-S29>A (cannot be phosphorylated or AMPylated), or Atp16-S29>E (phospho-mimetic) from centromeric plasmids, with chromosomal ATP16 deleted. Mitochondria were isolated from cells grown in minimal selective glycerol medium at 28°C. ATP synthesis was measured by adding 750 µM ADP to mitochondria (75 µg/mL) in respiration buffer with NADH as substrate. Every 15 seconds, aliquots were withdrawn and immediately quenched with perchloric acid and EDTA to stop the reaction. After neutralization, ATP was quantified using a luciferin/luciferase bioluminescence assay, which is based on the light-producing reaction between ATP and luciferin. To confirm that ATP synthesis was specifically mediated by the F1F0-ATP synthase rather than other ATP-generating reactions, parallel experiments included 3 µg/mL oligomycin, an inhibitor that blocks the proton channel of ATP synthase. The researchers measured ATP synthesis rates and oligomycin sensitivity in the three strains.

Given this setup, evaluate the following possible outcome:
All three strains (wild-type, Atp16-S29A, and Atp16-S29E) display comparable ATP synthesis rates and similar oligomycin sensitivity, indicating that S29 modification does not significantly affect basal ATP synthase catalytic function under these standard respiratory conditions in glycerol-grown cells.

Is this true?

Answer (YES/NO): YES